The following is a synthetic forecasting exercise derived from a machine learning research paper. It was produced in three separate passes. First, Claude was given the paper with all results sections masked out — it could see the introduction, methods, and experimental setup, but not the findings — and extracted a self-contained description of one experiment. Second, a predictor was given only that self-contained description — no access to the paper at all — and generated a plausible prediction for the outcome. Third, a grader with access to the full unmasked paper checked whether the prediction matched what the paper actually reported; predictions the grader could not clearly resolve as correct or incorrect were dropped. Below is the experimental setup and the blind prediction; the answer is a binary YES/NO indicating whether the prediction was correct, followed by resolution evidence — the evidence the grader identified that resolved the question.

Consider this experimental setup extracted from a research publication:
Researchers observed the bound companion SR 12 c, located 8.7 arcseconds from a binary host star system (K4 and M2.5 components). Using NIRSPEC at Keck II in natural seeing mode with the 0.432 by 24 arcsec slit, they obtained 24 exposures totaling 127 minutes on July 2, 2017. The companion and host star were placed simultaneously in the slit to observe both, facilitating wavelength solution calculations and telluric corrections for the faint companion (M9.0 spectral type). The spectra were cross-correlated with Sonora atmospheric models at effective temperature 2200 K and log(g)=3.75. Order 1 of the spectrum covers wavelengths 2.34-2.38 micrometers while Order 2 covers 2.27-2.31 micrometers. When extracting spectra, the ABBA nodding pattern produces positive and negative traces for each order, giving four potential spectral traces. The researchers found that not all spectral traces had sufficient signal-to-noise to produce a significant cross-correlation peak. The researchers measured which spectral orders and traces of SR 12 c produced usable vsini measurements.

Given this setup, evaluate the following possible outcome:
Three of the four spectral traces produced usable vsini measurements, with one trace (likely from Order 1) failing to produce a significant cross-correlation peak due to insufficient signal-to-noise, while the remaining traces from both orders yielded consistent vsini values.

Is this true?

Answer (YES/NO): YES